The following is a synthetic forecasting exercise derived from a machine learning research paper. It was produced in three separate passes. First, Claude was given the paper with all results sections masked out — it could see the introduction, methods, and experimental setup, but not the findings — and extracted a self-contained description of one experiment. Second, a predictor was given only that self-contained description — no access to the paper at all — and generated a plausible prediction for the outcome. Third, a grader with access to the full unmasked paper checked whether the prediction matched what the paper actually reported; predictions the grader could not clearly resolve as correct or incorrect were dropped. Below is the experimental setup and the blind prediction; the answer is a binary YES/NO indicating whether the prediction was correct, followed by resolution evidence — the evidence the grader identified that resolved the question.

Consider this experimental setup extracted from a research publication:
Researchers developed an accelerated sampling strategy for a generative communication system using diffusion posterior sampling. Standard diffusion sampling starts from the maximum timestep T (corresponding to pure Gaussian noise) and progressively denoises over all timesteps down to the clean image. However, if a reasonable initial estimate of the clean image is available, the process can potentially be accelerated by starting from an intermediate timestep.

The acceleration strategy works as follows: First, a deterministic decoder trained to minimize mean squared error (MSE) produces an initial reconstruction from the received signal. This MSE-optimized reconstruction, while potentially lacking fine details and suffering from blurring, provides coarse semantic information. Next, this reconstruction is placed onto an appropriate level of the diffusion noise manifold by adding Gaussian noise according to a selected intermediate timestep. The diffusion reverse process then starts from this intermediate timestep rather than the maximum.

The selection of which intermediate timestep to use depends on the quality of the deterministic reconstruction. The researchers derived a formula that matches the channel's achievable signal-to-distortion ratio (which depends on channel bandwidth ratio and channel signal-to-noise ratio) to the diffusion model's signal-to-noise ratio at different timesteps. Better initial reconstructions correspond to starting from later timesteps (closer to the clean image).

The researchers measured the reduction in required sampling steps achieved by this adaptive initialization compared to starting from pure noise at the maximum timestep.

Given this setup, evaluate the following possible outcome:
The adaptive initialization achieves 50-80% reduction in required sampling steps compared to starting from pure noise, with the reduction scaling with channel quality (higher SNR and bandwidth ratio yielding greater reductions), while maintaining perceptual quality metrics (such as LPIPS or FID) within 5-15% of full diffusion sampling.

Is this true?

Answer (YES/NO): NO